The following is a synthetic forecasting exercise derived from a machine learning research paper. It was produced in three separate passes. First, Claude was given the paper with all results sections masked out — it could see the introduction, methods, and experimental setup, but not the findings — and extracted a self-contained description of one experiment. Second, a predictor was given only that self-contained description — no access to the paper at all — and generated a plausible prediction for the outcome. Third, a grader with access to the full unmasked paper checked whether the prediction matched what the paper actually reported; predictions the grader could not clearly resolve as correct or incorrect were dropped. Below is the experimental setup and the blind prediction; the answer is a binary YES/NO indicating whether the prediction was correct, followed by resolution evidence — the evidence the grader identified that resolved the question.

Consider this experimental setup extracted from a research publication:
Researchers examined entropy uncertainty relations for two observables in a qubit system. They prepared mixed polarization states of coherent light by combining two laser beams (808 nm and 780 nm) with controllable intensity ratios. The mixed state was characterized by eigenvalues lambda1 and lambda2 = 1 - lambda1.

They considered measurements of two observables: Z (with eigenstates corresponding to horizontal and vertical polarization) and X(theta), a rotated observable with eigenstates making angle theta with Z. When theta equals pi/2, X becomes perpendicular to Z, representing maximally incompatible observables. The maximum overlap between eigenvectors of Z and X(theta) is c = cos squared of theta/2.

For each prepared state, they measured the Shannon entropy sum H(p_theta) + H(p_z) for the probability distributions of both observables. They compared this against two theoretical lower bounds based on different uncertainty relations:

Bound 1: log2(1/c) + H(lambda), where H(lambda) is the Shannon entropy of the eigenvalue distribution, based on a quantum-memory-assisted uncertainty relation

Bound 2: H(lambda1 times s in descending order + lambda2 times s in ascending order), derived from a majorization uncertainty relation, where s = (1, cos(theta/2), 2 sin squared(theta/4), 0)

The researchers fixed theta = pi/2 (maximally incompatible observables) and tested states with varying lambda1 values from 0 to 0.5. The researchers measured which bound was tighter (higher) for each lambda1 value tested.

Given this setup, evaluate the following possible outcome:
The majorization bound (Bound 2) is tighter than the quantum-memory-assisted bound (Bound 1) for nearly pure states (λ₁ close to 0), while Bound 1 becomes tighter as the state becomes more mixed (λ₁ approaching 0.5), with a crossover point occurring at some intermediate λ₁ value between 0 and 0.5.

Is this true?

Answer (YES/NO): NO